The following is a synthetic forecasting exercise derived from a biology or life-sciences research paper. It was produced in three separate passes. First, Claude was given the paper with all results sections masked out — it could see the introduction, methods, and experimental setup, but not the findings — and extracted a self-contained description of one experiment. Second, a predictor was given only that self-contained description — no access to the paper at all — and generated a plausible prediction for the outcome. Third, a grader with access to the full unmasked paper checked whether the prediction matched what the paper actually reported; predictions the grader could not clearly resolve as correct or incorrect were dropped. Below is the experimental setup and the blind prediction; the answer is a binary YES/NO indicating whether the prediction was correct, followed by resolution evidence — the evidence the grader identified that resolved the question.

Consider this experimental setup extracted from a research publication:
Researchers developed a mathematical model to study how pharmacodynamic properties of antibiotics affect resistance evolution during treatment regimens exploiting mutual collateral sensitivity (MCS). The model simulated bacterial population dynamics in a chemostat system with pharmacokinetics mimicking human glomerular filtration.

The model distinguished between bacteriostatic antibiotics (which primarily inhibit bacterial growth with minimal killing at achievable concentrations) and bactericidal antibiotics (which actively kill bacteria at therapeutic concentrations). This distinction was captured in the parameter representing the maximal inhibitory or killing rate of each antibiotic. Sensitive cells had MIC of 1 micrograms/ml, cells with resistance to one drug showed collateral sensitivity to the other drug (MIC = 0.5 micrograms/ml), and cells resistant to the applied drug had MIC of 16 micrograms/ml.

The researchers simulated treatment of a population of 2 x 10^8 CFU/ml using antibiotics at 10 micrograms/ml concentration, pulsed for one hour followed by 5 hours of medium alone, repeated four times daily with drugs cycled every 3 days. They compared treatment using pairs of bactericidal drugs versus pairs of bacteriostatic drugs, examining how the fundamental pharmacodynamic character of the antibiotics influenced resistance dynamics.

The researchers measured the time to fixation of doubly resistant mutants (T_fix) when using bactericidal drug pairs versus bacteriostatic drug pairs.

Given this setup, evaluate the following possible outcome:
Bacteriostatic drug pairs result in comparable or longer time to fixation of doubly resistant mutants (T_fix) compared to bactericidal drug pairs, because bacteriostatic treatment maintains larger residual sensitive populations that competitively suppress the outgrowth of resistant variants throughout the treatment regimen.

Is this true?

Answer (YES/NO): YES